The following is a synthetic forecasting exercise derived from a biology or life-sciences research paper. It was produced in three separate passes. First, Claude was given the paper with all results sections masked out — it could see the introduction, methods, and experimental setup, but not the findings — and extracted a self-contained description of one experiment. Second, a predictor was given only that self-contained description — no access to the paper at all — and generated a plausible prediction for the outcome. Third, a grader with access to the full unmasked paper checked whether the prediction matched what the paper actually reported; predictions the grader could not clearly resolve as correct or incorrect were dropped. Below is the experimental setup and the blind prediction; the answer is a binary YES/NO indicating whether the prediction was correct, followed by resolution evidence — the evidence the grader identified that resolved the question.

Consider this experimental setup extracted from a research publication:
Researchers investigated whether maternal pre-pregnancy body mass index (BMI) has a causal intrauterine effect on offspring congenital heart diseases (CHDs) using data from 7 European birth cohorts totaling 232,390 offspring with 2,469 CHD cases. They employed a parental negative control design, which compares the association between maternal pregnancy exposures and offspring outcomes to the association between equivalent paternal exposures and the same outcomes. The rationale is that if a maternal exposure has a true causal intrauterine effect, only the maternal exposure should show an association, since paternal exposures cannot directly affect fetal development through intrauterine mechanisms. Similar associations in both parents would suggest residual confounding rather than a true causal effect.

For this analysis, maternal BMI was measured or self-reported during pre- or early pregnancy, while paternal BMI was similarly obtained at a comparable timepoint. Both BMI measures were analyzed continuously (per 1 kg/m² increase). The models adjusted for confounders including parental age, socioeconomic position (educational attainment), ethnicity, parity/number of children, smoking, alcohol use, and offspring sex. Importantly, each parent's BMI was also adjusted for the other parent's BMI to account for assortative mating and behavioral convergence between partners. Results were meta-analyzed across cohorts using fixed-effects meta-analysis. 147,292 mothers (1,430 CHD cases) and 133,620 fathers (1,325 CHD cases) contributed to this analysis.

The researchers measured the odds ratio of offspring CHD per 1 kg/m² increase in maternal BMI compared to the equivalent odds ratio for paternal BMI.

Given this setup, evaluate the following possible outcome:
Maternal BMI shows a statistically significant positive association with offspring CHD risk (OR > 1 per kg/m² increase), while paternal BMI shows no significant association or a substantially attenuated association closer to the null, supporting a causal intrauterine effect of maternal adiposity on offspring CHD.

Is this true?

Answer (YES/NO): NO